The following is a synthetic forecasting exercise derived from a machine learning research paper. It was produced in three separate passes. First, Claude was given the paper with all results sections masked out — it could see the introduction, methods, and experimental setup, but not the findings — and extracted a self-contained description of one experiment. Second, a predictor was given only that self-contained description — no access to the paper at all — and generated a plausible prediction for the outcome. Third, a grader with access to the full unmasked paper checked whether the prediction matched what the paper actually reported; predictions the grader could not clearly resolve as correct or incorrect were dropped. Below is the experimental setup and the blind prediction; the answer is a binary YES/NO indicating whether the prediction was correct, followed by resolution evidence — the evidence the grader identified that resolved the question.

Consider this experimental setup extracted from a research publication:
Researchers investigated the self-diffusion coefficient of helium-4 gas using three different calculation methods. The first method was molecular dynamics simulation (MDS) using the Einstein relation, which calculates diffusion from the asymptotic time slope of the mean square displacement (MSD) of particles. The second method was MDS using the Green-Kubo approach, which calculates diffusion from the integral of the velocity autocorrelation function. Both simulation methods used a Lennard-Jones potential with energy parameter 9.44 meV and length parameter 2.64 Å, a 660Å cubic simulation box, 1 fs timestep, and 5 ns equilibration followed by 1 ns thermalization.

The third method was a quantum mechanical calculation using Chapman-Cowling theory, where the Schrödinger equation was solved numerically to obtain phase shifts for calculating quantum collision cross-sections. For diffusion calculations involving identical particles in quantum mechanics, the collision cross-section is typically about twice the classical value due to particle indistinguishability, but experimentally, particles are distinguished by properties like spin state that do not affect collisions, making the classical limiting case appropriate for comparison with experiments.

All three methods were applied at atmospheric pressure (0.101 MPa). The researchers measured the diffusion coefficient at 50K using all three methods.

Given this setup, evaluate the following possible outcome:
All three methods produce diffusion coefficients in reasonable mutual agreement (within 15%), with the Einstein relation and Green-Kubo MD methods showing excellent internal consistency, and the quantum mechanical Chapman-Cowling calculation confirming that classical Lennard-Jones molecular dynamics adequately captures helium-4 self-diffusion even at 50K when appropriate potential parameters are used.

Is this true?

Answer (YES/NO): YES